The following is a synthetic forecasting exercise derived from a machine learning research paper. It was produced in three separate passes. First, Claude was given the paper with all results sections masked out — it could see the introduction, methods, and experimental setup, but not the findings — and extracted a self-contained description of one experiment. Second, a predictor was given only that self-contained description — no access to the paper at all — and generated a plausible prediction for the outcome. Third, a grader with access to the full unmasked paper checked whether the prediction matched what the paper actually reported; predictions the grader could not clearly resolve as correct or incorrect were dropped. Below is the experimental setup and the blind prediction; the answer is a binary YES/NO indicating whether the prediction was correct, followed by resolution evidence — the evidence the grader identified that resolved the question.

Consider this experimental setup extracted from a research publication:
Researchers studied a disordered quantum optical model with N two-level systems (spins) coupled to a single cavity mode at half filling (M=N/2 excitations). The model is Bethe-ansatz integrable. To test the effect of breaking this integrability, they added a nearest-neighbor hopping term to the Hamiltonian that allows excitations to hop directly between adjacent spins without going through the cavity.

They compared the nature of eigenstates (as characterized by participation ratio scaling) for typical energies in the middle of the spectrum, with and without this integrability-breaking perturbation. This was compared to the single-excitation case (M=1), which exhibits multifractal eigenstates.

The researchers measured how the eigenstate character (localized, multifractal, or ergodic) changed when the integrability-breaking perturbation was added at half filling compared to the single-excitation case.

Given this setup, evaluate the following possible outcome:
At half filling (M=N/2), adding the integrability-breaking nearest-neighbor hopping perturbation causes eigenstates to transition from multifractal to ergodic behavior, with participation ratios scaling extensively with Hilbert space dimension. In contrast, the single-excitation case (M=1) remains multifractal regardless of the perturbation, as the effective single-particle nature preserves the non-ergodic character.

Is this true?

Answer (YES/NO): YES